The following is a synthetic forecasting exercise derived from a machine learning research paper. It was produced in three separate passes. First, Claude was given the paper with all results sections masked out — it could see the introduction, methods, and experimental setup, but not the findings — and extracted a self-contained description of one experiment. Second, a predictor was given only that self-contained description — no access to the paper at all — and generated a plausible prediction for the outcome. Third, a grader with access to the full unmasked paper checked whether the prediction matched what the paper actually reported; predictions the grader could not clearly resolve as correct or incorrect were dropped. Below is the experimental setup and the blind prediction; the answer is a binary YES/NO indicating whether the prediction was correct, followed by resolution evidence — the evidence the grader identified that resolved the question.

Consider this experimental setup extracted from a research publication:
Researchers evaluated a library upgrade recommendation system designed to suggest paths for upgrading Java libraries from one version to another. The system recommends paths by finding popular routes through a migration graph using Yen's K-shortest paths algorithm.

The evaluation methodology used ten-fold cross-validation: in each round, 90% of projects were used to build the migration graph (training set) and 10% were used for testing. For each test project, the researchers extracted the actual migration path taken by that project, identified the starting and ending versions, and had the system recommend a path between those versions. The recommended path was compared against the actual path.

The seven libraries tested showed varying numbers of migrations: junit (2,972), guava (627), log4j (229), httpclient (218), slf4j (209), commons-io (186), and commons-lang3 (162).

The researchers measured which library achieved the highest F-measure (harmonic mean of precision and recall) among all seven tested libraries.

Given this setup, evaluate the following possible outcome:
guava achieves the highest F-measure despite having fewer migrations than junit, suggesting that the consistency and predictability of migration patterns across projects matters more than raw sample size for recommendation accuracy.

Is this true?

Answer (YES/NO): NO